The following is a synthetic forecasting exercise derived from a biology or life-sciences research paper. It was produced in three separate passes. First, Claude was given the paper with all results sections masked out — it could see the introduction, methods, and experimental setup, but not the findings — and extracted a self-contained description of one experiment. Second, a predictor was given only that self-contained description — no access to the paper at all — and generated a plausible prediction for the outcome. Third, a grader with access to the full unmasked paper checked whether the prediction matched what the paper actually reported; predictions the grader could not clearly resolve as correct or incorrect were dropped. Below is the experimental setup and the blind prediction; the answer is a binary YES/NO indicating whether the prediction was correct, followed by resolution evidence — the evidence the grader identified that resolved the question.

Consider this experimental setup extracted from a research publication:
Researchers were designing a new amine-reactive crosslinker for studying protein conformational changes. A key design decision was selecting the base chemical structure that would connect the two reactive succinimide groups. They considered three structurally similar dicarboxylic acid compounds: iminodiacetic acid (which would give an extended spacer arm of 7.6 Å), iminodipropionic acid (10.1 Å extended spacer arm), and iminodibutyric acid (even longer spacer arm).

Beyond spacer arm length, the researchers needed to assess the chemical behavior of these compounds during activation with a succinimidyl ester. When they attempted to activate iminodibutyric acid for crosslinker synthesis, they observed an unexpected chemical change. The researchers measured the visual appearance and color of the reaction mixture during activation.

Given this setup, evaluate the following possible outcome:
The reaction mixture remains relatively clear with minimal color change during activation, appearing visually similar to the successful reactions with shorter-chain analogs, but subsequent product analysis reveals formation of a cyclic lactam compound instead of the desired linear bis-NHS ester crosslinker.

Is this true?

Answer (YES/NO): NO